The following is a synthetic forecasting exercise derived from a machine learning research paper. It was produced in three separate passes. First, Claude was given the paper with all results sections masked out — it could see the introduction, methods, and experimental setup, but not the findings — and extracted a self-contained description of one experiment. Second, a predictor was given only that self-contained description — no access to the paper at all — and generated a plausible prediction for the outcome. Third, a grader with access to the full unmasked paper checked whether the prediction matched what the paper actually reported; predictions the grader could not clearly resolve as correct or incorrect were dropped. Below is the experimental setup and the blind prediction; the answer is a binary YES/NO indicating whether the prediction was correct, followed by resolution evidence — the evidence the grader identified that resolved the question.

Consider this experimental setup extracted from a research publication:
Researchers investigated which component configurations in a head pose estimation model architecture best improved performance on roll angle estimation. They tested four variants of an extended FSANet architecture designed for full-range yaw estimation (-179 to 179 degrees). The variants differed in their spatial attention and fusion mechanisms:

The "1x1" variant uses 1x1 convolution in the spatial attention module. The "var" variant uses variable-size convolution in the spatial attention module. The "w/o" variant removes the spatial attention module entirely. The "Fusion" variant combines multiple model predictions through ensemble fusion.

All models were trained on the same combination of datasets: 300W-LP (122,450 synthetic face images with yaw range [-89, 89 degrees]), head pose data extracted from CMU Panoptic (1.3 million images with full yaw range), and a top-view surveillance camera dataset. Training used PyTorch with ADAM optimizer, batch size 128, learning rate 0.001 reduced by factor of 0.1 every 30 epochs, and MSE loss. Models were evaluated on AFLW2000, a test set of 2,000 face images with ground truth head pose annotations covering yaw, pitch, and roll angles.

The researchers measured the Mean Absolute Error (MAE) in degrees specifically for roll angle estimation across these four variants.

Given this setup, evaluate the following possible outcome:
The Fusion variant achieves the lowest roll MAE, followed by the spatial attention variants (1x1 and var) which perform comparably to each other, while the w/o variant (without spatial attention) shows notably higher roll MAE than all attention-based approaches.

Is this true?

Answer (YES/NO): NO